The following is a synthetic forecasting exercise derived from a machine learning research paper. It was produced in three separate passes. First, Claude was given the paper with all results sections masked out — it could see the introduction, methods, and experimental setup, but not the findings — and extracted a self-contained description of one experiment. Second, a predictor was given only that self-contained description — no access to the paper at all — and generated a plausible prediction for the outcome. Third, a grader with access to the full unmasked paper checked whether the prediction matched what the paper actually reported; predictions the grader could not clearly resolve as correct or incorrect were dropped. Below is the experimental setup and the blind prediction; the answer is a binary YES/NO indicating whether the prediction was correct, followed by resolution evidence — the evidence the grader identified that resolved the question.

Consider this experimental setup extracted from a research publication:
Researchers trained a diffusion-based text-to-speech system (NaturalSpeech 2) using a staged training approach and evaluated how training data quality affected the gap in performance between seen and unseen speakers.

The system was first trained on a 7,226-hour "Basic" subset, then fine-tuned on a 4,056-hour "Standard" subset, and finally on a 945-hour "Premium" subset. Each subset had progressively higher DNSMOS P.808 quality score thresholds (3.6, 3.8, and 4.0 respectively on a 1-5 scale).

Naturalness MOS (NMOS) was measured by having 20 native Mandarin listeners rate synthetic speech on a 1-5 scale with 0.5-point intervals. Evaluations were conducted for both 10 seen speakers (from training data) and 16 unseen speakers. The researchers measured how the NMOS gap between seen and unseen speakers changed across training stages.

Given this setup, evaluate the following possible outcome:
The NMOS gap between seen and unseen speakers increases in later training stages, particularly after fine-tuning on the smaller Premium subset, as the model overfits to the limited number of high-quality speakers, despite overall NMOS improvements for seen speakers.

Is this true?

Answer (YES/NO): NO